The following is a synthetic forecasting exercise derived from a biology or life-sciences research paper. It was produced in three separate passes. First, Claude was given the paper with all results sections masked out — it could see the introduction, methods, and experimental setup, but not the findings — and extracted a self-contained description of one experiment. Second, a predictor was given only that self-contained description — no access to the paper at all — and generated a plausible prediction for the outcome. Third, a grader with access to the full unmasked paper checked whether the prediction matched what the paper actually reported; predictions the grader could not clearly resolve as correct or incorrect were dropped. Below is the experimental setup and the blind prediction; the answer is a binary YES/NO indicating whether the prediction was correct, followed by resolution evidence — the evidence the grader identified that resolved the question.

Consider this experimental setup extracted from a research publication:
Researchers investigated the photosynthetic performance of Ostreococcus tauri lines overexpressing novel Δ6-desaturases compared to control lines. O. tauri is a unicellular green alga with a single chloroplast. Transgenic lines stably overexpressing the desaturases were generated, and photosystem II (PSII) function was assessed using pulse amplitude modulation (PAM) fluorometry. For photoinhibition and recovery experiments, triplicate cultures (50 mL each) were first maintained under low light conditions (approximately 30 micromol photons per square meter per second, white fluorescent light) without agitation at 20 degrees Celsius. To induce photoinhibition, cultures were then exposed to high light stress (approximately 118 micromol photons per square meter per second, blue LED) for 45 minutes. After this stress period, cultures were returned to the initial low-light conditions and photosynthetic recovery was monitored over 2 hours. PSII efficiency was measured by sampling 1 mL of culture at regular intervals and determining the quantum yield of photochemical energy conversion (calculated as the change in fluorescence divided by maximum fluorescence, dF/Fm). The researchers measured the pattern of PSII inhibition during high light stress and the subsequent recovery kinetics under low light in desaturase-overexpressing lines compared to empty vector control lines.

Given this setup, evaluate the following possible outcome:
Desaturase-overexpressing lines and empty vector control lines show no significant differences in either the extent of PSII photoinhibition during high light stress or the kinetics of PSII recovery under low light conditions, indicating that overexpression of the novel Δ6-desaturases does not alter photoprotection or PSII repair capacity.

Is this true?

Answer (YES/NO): YES